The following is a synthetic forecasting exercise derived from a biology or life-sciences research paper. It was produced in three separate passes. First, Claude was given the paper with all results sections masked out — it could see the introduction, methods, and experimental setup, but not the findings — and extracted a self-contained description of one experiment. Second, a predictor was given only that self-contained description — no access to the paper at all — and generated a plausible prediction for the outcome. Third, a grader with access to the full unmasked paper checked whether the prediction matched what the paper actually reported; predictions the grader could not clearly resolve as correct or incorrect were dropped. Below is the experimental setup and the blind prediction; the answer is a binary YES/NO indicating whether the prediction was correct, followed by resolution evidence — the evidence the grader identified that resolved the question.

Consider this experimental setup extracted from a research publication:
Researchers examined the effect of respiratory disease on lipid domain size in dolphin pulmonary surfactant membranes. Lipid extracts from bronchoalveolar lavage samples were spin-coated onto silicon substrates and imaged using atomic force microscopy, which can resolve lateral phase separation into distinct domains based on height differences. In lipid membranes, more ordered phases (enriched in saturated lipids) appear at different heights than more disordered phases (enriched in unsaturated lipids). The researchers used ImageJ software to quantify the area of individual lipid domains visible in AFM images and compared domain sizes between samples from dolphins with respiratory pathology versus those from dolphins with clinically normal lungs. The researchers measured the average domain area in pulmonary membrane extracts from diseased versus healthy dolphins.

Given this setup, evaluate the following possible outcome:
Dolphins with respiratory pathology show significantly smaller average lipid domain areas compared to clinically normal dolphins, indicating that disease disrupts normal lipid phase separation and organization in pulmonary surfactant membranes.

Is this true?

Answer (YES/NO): NO